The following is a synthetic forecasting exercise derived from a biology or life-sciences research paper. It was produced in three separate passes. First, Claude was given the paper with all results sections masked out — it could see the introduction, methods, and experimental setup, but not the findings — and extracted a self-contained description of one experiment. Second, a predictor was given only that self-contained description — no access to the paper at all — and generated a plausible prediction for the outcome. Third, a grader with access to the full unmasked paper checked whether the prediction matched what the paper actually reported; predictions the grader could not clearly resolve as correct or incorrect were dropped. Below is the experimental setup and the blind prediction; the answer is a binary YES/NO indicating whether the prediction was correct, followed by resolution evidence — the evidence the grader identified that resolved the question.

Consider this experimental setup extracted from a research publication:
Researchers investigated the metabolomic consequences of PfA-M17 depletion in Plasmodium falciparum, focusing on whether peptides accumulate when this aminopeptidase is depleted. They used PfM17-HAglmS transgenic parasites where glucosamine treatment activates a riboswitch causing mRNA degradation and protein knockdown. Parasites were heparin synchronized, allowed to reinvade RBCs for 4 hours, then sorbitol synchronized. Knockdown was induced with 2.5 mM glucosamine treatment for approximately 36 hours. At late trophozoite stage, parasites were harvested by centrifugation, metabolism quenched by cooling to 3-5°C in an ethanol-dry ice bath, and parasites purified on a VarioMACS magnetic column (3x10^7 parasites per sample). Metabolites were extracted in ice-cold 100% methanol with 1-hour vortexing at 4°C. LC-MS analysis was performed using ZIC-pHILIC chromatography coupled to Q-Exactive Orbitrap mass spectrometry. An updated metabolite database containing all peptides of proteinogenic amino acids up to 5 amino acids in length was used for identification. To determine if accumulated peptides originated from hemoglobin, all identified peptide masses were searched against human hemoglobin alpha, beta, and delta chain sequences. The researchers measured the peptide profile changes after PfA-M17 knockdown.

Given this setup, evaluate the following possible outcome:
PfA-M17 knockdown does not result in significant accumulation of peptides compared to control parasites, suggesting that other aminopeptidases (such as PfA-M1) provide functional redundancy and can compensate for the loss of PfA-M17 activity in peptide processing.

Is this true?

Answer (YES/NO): NO